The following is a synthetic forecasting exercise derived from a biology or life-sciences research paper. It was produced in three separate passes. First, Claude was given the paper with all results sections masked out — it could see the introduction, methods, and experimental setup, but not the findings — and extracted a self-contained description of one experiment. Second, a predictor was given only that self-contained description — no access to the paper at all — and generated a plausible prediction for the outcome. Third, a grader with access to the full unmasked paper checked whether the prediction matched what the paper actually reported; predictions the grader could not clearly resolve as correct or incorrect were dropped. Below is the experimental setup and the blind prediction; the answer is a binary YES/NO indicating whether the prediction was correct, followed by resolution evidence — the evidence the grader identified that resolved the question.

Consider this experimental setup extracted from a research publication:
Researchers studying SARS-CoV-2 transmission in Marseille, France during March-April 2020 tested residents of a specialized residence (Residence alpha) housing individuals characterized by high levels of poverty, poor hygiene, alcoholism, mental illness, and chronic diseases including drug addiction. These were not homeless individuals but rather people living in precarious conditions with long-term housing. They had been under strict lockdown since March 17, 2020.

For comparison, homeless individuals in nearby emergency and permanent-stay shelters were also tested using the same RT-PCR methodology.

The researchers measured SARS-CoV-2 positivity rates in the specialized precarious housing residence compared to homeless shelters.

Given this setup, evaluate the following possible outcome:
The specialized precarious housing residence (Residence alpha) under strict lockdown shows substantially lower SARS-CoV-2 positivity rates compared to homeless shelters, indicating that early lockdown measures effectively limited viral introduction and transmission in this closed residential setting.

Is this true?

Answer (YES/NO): YES